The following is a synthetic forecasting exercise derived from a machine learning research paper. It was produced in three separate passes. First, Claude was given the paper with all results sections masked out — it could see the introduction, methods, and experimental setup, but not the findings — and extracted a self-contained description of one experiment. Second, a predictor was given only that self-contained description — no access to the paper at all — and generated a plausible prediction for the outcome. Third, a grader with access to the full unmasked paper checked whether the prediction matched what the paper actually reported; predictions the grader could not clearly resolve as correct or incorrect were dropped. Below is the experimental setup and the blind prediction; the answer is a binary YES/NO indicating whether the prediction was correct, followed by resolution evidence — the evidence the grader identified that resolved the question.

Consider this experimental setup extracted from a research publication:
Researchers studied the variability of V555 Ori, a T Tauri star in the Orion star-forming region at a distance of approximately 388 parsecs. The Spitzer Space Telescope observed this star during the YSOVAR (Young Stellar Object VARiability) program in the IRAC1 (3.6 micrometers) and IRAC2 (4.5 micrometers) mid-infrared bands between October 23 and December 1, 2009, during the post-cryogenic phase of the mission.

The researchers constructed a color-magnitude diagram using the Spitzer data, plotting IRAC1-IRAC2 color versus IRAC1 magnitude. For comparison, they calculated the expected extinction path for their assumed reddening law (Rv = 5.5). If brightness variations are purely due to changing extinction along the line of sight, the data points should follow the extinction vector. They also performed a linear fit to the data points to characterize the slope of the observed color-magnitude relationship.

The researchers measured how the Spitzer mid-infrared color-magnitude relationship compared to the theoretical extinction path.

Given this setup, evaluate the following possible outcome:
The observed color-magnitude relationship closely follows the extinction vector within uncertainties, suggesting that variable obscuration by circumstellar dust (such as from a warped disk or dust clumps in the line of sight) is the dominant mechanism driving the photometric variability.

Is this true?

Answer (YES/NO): YES